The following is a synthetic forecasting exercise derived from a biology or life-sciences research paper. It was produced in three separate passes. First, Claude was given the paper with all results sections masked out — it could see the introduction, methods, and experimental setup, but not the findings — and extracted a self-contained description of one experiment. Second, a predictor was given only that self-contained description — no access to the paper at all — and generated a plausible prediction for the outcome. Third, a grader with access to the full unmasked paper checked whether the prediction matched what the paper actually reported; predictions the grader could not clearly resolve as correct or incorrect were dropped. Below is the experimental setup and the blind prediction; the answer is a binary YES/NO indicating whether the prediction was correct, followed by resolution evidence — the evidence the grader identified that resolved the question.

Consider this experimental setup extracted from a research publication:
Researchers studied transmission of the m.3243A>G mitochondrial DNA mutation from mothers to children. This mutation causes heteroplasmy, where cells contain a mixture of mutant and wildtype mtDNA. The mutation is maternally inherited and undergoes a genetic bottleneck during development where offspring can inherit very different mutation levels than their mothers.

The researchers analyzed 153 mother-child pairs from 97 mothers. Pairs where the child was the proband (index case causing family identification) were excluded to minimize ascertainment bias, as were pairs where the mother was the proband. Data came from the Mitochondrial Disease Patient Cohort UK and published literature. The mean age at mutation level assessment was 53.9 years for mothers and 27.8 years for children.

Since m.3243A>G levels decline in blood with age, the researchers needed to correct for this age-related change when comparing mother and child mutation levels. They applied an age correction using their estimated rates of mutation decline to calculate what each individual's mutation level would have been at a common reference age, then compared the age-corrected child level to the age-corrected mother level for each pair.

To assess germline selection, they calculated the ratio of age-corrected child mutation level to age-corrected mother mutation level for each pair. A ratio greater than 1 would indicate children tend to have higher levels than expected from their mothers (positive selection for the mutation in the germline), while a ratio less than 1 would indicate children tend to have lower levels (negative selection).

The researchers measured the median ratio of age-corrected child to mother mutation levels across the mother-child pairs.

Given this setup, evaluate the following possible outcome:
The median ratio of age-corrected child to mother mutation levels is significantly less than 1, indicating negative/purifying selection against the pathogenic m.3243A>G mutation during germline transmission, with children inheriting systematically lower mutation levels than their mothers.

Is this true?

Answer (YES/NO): NO